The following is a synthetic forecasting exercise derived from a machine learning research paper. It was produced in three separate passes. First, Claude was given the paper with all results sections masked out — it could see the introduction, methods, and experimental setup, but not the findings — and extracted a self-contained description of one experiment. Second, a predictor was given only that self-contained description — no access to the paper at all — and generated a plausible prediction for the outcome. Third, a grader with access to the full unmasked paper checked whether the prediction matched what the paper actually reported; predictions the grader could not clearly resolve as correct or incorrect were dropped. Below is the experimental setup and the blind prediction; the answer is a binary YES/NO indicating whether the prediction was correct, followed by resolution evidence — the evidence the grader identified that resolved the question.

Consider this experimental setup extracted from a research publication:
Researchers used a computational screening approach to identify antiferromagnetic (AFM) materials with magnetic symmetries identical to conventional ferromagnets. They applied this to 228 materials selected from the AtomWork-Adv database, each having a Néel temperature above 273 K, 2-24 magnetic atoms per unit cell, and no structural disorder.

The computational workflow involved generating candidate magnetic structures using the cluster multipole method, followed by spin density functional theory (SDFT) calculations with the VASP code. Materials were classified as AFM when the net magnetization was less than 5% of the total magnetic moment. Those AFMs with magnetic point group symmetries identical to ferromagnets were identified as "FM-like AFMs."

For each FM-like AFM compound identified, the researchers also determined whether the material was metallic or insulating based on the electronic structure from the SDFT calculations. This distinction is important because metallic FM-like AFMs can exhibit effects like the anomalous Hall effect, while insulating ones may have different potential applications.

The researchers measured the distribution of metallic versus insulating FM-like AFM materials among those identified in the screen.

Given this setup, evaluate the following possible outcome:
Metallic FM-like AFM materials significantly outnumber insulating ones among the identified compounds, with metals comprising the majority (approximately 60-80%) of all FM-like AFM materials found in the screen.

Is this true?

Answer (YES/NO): NO